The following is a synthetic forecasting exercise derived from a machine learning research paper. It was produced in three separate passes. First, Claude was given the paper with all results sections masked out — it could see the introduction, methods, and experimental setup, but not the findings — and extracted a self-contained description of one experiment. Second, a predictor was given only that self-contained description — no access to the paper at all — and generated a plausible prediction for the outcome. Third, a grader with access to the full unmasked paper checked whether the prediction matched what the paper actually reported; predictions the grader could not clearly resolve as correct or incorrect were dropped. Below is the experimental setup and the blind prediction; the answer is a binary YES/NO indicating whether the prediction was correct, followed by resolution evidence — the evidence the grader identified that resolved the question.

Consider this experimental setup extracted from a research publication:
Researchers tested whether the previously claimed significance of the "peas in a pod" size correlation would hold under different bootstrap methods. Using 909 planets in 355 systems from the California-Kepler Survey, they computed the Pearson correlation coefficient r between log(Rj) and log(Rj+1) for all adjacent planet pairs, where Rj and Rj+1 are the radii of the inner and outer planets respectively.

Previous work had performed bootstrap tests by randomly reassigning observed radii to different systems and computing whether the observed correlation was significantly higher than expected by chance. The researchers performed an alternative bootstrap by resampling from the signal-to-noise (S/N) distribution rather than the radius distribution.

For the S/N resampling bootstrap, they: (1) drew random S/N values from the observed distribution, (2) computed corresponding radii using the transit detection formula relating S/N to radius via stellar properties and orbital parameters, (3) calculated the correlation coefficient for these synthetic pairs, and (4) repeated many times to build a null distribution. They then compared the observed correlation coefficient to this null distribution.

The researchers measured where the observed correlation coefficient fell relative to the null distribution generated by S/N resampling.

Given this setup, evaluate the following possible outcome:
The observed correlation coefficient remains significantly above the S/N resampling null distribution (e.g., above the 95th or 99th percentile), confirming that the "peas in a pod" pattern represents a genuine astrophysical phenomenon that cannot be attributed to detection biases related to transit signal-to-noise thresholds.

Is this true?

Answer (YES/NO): NO